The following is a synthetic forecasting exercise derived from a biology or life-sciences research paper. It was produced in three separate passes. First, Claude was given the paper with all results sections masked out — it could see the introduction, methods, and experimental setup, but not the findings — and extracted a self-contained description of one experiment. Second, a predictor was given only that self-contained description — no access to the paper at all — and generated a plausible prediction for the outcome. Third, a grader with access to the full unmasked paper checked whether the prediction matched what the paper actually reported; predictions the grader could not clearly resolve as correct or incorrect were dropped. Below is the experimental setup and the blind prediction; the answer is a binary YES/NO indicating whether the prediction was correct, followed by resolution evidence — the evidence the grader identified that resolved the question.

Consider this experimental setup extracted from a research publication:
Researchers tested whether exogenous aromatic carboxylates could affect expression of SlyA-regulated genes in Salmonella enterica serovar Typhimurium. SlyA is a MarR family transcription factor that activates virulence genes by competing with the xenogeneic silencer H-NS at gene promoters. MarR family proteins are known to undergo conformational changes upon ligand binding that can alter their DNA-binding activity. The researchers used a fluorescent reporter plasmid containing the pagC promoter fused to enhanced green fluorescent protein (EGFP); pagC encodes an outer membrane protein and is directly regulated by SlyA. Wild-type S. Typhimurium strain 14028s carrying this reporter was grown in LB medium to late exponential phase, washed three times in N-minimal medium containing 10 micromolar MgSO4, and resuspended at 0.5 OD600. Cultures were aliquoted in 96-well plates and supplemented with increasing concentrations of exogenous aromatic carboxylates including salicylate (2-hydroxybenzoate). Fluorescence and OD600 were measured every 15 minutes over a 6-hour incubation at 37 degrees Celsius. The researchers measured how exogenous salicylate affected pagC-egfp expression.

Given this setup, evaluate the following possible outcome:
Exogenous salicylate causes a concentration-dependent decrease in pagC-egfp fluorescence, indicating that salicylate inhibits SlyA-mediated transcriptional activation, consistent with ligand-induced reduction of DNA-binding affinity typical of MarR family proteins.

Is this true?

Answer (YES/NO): YES